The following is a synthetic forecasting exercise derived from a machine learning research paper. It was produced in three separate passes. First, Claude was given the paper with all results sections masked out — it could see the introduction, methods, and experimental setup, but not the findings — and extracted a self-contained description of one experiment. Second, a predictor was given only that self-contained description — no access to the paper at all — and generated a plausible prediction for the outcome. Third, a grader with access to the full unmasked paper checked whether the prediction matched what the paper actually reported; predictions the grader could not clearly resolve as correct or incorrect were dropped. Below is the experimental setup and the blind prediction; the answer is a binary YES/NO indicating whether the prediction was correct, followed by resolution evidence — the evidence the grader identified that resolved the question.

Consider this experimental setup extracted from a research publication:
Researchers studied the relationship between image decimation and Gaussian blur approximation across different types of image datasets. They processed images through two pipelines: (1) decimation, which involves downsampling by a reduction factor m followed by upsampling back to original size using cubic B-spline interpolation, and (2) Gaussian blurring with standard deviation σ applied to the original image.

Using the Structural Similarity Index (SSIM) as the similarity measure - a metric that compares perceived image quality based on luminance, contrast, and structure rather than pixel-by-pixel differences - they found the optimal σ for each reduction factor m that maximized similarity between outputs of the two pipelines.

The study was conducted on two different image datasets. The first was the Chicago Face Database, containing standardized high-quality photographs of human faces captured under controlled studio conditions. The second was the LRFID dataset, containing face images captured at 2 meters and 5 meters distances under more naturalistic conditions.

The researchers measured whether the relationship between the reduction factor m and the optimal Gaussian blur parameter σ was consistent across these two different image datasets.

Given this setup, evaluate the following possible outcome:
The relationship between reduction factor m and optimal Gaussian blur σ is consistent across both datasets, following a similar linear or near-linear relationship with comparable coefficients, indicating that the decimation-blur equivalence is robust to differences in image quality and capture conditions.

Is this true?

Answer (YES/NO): YES